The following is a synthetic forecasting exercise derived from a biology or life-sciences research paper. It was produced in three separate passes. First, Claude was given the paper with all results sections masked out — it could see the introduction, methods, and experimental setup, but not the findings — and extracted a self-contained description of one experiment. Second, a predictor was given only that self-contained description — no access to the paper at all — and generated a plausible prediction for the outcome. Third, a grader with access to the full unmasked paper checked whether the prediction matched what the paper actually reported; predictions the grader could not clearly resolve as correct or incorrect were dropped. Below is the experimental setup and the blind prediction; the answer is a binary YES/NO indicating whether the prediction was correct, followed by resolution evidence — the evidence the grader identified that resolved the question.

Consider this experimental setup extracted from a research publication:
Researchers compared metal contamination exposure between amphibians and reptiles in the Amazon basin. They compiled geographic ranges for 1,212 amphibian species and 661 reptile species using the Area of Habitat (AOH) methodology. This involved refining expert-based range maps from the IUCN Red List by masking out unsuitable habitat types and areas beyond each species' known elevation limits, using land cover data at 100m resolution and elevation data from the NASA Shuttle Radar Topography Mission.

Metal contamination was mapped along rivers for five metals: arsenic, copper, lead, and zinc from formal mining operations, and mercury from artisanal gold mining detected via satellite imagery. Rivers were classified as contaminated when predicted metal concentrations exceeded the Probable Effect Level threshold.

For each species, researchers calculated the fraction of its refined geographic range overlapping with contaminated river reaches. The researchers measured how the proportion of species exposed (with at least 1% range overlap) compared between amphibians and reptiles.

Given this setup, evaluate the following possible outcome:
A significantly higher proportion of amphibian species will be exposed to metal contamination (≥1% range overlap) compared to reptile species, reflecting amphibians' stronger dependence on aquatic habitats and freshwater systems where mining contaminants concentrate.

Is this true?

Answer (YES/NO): NO